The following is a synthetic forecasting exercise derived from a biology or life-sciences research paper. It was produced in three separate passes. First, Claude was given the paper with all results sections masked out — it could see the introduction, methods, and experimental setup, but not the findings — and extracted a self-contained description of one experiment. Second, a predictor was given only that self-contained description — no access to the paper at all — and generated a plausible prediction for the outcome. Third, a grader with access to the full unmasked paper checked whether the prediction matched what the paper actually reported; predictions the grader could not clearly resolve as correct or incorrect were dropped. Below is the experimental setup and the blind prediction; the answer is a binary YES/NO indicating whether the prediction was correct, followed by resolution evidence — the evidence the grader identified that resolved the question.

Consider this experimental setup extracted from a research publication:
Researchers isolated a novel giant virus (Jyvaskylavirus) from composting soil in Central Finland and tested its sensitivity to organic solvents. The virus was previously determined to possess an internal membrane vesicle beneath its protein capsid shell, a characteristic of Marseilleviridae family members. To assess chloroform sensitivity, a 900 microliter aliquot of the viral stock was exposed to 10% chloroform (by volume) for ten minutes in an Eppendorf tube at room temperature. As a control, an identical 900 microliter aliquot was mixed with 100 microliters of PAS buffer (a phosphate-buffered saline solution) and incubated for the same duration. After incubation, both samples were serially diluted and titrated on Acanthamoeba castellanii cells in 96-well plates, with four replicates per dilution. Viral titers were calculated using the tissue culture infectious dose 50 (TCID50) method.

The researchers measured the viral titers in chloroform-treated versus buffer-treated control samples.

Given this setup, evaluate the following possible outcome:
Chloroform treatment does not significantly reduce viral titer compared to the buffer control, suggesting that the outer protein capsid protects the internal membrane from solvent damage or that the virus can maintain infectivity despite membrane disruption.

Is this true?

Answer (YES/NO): NO